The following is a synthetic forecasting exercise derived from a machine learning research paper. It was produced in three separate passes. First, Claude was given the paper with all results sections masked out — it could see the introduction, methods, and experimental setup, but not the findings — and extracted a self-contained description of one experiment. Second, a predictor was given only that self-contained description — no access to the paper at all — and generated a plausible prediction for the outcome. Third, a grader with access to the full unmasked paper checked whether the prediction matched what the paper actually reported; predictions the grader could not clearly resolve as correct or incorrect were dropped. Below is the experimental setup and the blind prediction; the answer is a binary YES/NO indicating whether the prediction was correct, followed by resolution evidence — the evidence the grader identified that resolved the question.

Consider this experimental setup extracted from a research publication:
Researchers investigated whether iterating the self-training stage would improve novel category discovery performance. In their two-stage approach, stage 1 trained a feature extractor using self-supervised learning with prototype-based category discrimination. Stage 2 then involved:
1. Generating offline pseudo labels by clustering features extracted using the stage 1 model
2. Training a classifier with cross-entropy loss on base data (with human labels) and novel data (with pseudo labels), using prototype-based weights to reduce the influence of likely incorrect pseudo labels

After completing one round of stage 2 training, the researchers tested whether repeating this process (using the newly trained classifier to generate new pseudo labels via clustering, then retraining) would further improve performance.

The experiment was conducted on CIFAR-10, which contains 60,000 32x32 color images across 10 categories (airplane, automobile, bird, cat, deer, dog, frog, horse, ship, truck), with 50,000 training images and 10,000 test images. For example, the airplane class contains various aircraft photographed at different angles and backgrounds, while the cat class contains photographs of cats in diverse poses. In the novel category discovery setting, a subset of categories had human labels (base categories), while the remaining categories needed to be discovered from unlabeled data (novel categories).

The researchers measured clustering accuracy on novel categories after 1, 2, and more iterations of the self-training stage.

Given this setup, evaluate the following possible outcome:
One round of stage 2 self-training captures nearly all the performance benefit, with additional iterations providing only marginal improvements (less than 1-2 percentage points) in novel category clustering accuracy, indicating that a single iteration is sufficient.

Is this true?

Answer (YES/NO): NO